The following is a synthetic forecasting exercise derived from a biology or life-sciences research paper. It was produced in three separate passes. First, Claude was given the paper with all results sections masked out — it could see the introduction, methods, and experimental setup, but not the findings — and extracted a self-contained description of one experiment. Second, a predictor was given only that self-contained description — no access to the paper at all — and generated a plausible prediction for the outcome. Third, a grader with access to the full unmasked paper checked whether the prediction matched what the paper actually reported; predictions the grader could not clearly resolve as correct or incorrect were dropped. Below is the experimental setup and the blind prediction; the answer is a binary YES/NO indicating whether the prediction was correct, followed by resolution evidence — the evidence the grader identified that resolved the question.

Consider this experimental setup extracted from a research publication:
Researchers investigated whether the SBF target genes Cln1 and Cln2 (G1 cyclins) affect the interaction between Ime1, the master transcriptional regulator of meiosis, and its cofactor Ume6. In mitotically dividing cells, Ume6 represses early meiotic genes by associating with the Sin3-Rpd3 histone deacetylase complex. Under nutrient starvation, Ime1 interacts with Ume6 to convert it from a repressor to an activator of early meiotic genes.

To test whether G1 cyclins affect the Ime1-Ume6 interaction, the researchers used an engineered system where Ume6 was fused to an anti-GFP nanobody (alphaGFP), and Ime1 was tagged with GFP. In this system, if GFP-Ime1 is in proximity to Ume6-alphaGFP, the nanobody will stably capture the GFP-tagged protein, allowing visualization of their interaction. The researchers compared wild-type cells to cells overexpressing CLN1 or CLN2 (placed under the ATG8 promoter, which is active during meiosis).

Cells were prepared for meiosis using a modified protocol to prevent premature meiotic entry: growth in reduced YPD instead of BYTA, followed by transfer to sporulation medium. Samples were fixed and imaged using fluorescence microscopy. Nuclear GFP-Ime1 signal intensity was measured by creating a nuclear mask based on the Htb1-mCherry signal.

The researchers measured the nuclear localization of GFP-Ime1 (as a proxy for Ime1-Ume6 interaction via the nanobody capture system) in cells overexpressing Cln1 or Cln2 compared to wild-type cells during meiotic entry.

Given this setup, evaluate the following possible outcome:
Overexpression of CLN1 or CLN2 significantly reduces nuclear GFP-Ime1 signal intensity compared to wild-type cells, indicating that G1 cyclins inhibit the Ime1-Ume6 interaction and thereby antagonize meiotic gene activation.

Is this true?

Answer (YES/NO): NO